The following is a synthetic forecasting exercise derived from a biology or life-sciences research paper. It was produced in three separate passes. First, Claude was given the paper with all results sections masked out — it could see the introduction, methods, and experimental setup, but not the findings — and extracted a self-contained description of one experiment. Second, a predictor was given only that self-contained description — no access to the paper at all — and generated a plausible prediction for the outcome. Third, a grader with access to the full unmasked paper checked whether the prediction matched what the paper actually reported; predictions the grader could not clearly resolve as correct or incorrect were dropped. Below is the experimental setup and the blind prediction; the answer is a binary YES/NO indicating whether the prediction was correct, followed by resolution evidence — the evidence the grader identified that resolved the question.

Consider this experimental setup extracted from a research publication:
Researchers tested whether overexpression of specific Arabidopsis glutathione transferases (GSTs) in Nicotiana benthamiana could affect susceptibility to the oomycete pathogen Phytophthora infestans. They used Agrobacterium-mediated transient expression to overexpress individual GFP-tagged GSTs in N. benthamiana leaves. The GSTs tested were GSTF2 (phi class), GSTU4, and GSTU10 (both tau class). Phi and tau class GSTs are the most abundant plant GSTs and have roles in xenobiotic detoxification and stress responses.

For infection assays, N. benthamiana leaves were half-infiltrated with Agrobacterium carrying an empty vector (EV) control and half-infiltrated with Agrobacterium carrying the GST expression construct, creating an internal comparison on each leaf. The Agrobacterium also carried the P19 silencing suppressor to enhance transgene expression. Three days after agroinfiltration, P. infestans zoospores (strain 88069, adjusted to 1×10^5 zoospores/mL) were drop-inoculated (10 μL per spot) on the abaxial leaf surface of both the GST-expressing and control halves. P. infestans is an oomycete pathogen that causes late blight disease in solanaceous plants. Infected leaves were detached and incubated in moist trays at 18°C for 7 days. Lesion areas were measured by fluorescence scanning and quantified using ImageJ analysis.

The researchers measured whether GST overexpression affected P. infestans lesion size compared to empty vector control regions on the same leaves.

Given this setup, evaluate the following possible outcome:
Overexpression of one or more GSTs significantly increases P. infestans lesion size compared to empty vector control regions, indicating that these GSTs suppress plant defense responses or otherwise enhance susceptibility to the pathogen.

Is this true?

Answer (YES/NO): NO